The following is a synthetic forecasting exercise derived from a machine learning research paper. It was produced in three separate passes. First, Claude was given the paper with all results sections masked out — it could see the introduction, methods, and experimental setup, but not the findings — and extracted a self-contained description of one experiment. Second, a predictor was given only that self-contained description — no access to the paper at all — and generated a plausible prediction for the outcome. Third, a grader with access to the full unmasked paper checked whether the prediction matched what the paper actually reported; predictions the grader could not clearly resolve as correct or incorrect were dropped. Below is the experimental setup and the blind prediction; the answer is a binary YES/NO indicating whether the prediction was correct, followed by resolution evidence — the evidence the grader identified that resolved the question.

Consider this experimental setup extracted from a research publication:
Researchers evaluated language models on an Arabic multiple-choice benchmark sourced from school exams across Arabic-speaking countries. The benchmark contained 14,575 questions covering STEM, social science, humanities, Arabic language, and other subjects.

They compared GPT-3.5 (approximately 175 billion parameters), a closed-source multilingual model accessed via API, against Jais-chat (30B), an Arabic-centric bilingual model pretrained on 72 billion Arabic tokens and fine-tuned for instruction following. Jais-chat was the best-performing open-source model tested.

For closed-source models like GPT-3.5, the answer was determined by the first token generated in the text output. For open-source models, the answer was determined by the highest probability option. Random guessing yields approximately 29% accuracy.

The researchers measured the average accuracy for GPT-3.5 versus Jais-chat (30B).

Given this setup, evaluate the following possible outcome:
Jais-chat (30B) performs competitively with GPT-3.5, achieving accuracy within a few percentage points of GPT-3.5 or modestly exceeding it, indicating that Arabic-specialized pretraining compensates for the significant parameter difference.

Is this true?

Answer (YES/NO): YES